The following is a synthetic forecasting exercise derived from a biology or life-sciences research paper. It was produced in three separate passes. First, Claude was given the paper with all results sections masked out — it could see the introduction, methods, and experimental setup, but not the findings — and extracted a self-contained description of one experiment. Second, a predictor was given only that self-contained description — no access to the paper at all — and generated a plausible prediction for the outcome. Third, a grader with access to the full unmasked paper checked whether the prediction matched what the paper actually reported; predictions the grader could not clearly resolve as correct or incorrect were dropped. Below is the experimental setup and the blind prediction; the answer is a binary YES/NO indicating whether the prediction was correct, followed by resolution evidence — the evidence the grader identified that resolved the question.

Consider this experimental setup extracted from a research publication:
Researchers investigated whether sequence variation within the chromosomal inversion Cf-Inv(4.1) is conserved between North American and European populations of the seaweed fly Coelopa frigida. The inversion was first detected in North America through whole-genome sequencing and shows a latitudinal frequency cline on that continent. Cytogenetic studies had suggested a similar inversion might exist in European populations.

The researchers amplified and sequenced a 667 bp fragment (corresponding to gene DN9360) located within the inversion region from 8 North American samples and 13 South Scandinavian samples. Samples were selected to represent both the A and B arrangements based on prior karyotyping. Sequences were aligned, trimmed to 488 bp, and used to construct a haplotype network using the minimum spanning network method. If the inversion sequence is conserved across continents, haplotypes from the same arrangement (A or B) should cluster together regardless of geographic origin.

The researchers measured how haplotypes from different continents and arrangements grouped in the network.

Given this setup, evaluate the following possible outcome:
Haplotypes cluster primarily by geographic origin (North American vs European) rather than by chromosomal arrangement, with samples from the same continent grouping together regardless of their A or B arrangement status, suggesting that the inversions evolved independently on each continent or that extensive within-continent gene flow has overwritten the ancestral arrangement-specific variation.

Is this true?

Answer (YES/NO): NO